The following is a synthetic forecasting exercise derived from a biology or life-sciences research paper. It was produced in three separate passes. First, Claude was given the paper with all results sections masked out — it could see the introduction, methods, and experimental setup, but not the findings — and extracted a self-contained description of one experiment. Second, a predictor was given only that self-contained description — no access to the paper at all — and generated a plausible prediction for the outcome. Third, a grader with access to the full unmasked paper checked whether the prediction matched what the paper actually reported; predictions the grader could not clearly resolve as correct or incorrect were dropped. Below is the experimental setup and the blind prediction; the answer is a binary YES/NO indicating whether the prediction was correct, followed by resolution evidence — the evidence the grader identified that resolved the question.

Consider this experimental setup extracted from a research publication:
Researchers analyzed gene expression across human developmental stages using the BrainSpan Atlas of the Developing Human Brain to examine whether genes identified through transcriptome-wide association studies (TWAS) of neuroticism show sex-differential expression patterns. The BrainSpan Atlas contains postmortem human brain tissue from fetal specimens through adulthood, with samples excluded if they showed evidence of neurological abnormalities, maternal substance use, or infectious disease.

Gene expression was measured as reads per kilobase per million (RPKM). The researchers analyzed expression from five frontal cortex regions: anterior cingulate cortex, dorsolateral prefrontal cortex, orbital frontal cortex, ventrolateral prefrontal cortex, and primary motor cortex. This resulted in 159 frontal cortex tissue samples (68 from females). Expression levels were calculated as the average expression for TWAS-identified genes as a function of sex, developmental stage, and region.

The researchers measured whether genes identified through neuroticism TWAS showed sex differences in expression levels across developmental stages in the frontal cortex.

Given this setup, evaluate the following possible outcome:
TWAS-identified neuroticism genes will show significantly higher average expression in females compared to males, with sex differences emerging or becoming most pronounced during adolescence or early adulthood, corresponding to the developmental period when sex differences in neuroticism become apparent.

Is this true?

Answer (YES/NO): NO